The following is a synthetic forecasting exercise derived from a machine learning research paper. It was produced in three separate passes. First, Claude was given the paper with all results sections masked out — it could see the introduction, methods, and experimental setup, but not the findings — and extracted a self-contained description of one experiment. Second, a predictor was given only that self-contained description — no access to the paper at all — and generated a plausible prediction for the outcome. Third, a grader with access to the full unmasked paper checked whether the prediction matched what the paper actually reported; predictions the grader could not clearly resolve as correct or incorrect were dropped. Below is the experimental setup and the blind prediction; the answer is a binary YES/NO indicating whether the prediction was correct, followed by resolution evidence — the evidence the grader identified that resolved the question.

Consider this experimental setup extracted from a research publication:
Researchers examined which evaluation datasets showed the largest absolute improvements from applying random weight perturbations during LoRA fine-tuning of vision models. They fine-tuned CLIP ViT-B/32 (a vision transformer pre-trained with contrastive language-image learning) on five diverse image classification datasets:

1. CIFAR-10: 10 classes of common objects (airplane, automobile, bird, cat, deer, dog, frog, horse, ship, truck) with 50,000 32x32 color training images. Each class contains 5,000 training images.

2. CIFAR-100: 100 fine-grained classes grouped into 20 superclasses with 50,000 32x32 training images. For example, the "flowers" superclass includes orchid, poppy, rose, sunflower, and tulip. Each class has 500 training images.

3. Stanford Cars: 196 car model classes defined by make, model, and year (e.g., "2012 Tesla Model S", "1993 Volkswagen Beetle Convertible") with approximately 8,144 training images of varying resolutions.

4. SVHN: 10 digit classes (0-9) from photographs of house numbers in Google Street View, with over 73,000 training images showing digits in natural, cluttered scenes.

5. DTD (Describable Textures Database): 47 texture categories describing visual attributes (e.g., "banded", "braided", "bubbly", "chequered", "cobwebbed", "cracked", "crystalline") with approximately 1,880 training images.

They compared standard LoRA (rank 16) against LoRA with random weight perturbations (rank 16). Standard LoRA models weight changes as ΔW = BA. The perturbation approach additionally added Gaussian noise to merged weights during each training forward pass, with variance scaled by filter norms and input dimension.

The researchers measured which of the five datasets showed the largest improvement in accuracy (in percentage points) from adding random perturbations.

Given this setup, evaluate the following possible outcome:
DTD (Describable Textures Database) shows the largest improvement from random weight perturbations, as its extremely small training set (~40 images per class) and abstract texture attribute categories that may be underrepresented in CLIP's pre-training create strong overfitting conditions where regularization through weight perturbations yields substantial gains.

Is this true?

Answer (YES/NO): NO